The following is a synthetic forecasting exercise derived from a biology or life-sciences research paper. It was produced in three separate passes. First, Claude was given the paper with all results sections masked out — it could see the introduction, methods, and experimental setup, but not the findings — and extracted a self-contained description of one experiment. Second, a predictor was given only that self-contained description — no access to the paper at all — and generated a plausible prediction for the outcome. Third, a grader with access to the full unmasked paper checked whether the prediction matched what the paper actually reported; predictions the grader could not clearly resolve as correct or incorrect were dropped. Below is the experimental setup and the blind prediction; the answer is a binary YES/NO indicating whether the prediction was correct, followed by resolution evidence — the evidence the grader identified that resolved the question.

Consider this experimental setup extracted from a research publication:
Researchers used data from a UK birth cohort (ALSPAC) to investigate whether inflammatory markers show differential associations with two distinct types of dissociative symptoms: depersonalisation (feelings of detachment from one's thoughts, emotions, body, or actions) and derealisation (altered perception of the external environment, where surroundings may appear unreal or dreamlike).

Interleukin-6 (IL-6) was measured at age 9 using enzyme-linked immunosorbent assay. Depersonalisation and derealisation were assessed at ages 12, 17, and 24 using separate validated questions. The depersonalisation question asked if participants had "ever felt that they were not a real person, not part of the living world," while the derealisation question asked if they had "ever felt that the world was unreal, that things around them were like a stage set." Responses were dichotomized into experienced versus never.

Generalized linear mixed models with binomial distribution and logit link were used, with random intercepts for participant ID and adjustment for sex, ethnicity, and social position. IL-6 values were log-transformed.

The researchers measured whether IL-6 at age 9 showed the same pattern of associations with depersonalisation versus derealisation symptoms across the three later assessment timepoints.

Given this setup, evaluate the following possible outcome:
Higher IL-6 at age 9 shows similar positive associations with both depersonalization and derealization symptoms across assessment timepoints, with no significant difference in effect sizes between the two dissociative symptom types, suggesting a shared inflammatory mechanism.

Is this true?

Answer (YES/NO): NO